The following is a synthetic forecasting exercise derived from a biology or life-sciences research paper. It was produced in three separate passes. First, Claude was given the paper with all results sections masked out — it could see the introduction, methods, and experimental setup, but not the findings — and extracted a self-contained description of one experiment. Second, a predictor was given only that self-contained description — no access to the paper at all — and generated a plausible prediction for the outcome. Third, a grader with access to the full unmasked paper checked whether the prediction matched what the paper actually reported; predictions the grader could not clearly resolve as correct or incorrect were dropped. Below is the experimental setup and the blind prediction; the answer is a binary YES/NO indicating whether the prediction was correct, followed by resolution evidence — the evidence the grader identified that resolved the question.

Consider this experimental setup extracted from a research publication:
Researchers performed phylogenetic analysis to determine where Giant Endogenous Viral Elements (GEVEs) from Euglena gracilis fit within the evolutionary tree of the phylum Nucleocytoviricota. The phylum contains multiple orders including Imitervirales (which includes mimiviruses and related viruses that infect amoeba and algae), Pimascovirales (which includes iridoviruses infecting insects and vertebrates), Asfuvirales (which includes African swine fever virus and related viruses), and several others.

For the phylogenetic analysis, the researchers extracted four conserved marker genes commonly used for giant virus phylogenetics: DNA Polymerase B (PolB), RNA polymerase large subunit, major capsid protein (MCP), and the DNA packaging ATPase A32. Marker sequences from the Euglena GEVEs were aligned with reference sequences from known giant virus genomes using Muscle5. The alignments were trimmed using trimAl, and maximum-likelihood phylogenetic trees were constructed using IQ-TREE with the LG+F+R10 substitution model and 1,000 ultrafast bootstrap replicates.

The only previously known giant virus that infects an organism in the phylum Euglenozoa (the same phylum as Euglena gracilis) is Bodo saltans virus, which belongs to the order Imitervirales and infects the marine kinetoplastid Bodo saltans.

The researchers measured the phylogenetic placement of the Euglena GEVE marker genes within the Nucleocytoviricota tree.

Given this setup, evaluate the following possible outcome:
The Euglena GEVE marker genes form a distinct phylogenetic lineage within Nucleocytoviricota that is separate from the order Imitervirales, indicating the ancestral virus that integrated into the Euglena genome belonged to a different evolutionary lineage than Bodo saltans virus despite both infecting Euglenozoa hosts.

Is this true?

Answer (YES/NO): YES